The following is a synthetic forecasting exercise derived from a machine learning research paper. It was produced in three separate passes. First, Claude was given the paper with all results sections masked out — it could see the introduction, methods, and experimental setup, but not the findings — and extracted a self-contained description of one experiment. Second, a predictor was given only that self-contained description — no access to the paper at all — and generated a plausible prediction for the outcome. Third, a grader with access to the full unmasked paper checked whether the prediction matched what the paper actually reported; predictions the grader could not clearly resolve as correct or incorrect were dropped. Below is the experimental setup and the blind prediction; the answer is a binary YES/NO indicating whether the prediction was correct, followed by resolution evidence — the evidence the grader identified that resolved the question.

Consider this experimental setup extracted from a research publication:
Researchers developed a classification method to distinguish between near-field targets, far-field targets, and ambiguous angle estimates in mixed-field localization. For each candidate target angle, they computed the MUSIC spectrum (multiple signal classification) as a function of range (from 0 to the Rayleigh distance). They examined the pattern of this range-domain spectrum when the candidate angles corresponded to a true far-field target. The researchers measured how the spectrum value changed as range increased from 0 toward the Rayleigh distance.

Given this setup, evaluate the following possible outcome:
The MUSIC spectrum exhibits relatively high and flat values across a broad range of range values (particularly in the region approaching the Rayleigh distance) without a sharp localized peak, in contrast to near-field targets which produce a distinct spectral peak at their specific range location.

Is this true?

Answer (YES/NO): NO